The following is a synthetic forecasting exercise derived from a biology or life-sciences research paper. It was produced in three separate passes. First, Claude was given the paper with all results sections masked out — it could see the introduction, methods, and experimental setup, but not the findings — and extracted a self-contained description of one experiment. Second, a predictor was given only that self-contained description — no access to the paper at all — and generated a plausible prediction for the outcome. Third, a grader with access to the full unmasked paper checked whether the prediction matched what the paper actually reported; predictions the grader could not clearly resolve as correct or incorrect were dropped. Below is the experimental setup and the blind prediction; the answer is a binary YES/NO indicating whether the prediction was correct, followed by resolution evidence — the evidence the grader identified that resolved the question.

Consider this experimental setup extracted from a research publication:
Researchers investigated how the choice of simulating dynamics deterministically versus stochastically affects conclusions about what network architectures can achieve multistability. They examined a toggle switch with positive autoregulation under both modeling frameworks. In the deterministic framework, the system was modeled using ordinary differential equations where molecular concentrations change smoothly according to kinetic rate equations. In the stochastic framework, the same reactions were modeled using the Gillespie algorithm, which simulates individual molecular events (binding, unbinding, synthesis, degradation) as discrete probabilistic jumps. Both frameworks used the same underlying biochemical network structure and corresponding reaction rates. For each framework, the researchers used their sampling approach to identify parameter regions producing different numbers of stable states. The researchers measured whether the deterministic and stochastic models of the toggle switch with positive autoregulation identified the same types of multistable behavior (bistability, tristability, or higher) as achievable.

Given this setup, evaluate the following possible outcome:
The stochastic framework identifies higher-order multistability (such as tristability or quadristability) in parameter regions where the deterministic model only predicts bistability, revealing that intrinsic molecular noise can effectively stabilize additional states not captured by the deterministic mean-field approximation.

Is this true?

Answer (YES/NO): NO